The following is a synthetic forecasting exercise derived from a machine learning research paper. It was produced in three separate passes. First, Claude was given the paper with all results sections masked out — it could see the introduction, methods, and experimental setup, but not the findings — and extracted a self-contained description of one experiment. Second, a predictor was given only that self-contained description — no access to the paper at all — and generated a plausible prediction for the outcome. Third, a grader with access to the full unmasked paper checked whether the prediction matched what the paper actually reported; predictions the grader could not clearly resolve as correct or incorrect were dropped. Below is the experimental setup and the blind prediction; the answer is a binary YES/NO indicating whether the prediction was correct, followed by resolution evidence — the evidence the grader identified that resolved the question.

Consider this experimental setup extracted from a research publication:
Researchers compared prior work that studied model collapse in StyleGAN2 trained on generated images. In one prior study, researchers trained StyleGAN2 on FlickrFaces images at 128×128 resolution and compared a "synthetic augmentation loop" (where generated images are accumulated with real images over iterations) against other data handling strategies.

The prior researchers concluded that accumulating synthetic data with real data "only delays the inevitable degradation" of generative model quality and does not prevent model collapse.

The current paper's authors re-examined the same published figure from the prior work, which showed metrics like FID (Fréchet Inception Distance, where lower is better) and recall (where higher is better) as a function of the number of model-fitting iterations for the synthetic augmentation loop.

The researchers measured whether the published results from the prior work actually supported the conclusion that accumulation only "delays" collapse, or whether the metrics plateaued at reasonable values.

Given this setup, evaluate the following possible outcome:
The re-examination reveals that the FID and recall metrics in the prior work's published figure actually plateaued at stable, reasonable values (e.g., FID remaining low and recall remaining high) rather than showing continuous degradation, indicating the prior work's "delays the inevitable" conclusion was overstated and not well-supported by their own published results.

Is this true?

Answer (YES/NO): YES